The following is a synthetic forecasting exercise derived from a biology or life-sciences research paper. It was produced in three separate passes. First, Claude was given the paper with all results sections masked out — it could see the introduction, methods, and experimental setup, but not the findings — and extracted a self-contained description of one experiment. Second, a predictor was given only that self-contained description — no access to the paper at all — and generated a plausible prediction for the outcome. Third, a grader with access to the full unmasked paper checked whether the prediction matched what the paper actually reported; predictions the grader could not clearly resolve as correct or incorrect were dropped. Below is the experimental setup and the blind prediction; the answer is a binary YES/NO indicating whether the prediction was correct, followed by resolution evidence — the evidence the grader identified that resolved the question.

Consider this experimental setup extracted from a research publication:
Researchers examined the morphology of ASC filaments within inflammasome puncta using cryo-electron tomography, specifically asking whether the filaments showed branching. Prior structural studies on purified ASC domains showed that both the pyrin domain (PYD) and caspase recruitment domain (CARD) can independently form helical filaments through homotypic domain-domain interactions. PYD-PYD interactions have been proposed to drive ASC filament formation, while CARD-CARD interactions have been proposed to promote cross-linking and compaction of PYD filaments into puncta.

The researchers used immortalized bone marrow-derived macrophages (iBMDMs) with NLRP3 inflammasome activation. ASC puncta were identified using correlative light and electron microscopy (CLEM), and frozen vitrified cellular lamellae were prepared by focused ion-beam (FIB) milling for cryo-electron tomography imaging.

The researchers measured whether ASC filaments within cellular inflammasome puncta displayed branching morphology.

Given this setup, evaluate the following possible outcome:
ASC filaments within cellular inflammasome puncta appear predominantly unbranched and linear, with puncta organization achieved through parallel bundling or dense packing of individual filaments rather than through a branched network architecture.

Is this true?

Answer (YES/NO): NO